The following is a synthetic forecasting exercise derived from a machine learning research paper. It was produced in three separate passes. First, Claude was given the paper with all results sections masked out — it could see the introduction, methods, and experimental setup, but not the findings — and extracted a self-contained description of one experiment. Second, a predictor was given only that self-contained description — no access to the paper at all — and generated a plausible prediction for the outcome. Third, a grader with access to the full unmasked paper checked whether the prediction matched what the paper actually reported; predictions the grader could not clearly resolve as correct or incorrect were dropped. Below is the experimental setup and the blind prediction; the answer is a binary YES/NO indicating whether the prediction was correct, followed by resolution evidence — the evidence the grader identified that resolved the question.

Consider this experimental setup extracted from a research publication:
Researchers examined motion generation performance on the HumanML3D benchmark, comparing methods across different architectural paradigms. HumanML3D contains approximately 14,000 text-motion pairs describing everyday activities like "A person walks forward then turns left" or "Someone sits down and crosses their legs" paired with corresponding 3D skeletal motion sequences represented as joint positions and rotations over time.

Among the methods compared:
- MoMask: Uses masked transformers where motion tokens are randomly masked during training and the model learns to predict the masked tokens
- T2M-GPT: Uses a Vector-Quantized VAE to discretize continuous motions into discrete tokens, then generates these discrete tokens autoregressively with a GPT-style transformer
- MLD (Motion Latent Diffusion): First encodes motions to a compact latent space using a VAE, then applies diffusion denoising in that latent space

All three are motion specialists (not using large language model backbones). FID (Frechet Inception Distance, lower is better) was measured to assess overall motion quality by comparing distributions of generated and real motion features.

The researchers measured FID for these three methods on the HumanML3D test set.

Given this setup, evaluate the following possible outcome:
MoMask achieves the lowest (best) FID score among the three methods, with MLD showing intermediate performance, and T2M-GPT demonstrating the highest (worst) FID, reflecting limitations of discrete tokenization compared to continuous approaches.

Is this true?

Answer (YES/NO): NO